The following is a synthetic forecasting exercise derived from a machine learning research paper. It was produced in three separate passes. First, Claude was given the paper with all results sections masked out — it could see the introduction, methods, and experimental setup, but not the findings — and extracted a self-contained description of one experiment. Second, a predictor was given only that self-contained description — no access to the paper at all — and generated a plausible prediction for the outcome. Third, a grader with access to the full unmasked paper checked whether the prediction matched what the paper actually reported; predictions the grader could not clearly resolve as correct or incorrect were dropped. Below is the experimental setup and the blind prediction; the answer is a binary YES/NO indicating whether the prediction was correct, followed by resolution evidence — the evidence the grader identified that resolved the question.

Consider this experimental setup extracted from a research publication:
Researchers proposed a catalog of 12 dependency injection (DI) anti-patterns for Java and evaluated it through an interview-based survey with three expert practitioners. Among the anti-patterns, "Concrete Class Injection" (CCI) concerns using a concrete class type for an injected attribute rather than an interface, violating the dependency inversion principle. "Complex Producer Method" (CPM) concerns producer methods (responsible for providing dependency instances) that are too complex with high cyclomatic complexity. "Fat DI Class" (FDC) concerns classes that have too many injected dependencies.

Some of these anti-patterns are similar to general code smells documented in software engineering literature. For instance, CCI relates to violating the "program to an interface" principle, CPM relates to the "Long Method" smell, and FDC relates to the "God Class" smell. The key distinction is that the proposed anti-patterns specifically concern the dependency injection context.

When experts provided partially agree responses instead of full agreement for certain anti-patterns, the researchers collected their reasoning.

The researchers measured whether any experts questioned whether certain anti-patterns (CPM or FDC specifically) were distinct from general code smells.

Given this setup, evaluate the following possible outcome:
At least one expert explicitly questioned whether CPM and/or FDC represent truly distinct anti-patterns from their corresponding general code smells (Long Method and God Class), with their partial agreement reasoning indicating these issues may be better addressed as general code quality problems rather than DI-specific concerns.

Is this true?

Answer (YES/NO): YES